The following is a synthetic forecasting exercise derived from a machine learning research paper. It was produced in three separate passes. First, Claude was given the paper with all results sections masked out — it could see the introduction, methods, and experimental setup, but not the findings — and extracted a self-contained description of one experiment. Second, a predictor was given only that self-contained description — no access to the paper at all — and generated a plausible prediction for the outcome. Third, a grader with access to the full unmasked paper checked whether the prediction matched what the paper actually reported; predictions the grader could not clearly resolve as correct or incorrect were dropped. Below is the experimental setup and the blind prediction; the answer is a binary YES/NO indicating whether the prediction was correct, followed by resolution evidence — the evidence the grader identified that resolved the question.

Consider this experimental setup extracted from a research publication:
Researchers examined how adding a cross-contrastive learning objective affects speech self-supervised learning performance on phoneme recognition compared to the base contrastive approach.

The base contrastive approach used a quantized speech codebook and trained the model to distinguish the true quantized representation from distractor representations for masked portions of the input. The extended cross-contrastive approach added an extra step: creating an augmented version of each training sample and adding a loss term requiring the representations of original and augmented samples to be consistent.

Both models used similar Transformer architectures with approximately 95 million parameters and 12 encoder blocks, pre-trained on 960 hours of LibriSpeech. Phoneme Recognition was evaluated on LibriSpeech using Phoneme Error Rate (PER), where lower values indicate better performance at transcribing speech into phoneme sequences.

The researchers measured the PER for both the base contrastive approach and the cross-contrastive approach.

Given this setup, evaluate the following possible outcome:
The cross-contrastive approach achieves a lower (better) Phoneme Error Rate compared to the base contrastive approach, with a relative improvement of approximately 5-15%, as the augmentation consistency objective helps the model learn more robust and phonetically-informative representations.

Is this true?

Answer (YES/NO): NO